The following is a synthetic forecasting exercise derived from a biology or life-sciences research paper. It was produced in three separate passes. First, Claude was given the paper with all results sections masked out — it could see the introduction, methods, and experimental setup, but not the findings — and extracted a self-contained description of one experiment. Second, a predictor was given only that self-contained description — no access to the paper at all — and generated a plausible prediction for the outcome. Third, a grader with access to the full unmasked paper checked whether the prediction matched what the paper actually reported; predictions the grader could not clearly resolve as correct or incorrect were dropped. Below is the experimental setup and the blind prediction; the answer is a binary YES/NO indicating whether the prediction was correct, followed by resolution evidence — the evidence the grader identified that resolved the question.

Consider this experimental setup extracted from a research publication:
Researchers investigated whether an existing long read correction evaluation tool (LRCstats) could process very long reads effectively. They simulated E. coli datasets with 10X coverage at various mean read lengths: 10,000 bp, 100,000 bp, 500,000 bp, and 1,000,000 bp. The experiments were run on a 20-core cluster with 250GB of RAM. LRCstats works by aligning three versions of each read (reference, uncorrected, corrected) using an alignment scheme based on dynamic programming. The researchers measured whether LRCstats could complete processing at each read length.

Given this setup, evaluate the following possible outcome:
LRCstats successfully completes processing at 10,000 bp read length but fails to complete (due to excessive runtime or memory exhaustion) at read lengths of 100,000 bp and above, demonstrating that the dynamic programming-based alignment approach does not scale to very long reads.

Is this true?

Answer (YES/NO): YES